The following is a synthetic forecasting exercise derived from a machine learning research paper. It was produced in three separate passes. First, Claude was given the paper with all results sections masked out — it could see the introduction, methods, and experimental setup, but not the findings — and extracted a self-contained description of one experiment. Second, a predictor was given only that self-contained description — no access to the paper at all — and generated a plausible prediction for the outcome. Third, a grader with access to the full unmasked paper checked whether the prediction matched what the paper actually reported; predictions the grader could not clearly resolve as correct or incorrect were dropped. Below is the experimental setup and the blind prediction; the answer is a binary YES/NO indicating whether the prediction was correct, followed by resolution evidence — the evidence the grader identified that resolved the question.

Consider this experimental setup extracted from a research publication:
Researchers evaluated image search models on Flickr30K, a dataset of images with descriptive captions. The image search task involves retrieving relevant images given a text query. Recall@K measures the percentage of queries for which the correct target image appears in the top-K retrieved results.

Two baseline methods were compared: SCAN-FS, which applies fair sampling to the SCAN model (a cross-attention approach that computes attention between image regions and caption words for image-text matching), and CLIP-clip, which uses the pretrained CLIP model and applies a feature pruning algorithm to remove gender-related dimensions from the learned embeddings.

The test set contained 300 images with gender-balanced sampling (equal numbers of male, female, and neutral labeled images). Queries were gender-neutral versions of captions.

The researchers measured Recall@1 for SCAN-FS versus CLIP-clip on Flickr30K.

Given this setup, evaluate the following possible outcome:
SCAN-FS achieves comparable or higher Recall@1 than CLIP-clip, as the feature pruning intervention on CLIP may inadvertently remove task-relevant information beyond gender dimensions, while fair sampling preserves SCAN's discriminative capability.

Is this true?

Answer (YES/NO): NO